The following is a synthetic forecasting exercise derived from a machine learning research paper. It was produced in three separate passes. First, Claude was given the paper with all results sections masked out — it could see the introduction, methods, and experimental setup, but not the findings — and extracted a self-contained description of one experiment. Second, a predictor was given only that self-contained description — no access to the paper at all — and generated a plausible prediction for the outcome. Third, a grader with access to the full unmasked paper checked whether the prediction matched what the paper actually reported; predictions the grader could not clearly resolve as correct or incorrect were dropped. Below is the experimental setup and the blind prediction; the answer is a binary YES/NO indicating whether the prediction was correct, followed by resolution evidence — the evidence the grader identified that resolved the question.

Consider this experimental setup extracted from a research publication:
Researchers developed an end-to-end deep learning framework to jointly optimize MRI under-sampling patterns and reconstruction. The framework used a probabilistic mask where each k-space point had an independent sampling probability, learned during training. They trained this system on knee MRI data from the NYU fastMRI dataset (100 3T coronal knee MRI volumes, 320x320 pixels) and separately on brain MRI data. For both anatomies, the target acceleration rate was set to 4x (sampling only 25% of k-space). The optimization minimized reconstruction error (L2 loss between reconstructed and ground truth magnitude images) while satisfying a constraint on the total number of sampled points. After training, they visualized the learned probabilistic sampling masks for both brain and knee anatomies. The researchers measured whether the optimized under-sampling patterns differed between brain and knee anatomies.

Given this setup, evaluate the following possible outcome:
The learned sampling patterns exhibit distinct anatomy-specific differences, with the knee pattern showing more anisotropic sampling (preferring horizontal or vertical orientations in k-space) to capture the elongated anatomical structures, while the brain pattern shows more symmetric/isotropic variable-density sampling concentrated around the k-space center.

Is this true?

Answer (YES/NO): YES